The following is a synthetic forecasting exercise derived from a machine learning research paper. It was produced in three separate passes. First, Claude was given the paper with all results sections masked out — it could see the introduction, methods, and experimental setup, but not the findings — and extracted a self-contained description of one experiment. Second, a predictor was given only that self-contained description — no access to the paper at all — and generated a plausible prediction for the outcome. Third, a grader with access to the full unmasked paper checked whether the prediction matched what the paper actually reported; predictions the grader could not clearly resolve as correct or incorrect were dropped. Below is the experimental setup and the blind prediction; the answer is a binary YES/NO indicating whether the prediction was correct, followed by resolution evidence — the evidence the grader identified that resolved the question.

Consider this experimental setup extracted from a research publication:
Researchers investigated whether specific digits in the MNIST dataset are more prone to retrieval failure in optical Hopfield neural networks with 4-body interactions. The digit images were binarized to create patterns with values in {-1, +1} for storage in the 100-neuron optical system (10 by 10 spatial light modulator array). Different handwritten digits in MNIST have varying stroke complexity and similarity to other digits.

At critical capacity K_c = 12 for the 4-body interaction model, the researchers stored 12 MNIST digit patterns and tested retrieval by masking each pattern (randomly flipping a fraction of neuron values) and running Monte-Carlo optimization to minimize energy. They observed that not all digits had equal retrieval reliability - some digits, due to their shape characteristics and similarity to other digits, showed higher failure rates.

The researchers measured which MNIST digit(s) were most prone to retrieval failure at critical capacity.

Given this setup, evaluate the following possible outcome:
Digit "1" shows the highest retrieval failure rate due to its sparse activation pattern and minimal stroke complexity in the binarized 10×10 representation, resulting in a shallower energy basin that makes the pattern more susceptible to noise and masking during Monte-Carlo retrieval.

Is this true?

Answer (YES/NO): NO